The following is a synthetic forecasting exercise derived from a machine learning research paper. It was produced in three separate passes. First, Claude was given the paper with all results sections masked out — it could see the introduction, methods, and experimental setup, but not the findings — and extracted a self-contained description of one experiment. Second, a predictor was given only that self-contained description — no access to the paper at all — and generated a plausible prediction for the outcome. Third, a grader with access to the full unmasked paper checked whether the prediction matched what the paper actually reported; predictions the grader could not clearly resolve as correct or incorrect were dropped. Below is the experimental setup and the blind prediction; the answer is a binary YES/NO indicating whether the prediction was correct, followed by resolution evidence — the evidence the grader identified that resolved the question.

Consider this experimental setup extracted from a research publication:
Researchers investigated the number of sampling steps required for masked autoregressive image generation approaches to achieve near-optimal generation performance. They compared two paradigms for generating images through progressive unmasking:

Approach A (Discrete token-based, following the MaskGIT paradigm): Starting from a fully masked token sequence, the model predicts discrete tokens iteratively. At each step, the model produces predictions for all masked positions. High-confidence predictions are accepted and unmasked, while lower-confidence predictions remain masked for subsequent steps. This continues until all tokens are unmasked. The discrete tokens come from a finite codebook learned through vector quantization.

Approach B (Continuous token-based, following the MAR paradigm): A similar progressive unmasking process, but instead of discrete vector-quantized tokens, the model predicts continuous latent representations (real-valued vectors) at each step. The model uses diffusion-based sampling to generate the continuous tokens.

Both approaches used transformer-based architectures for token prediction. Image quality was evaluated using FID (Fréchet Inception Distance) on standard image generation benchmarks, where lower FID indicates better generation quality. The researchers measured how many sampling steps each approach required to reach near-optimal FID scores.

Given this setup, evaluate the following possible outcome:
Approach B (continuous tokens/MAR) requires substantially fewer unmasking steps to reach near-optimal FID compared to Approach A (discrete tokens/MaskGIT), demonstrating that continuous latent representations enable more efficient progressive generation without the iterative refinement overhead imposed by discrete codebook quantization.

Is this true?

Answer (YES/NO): NO